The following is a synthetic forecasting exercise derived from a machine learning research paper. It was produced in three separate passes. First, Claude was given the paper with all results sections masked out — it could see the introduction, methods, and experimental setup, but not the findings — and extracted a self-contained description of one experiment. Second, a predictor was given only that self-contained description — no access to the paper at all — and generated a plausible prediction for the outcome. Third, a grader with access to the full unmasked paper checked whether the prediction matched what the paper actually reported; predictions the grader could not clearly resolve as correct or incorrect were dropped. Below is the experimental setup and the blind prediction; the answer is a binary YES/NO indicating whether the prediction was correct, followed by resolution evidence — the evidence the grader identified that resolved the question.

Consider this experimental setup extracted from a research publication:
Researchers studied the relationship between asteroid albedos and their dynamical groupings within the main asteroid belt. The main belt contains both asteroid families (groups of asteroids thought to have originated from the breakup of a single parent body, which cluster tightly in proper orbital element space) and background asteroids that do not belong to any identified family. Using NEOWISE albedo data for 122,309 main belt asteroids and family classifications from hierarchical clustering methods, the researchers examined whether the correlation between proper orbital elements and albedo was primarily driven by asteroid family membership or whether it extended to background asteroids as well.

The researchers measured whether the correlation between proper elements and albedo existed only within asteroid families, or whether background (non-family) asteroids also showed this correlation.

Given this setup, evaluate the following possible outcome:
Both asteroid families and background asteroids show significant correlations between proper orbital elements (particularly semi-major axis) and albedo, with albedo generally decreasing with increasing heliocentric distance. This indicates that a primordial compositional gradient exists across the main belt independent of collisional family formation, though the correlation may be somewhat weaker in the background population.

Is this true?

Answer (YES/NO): NO